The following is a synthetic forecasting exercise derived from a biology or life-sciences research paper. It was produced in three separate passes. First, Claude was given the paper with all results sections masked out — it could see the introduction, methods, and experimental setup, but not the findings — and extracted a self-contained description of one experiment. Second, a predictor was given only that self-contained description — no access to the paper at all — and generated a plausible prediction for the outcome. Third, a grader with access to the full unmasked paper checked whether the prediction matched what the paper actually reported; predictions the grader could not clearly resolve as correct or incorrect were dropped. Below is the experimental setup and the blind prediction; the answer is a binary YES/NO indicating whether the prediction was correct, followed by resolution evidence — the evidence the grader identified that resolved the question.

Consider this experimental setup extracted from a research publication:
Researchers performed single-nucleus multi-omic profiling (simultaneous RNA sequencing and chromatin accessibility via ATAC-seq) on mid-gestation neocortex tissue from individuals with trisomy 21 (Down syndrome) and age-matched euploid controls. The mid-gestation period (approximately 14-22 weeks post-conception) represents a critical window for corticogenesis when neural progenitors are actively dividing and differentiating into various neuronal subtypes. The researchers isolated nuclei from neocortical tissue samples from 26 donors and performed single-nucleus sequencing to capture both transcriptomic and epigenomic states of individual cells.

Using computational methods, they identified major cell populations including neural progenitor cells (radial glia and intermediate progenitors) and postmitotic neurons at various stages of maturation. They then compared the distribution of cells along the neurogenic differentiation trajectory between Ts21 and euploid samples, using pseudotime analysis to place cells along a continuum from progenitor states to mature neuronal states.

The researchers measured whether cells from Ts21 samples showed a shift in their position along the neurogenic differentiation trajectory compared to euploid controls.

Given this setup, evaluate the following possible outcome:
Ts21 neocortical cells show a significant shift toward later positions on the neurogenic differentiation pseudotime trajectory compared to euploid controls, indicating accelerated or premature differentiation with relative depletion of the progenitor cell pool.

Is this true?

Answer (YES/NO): YES